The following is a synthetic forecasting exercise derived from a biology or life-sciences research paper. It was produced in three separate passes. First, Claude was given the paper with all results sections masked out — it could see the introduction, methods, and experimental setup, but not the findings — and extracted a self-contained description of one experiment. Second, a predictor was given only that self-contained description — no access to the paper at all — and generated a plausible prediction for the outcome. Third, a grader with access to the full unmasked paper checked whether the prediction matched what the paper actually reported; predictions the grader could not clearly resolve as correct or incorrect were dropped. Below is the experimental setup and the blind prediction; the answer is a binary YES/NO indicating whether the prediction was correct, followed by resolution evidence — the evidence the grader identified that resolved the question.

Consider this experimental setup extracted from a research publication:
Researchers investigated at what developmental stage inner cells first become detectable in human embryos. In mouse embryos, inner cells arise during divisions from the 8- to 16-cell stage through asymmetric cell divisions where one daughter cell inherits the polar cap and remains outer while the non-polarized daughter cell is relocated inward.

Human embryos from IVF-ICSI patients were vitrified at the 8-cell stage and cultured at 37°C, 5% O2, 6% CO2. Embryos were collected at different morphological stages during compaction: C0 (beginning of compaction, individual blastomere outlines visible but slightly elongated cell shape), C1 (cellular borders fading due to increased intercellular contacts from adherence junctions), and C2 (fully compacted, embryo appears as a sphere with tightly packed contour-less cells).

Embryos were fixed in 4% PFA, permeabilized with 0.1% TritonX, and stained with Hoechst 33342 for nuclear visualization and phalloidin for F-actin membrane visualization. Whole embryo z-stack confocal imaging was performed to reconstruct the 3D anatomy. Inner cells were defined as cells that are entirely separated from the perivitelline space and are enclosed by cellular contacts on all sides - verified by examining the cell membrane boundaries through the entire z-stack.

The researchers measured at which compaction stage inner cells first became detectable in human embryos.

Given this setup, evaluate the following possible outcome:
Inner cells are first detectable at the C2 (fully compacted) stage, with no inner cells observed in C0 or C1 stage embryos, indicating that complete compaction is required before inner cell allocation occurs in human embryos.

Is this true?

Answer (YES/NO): YES